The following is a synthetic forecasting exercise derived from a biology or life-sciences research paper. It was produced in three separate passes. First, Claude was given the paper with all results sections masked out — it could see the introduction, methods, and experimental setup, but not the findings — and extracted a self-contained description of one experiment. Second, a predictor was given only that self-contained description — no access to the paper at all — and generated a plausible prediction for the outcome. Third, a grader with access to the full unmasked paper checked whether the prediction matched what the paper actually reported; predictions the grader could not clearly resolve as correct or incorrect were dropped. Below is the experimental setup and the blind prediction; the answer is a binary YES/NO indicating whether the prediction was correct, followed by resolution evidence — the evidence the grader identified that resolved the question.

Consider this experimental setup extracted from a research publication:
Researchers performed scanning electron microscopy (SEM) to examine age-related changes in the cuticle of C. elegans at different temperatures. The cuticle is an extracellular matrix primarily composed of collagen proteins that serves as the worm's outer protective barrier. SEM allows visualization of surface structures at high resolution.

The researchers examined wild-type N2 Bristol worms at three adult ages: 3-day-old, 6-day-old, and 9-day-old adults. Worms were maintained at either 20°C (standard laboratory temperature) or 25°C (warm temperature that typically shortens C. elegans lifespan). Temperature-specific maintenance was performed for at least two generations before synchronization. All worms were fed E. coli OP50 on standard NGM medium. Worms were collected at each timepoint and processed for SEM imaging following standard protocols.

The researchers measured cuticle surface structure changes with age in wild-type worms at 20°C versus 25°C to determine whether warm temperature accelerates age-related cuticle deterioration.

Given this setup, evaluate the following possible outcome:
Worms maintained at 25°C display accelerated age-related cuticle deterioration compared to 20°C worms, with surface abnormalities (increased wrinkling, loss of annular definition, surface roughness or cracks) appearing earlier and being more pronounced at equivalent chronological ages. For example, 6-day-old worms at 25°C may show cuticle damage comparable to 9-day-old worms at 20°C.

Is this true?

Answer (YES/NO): YES